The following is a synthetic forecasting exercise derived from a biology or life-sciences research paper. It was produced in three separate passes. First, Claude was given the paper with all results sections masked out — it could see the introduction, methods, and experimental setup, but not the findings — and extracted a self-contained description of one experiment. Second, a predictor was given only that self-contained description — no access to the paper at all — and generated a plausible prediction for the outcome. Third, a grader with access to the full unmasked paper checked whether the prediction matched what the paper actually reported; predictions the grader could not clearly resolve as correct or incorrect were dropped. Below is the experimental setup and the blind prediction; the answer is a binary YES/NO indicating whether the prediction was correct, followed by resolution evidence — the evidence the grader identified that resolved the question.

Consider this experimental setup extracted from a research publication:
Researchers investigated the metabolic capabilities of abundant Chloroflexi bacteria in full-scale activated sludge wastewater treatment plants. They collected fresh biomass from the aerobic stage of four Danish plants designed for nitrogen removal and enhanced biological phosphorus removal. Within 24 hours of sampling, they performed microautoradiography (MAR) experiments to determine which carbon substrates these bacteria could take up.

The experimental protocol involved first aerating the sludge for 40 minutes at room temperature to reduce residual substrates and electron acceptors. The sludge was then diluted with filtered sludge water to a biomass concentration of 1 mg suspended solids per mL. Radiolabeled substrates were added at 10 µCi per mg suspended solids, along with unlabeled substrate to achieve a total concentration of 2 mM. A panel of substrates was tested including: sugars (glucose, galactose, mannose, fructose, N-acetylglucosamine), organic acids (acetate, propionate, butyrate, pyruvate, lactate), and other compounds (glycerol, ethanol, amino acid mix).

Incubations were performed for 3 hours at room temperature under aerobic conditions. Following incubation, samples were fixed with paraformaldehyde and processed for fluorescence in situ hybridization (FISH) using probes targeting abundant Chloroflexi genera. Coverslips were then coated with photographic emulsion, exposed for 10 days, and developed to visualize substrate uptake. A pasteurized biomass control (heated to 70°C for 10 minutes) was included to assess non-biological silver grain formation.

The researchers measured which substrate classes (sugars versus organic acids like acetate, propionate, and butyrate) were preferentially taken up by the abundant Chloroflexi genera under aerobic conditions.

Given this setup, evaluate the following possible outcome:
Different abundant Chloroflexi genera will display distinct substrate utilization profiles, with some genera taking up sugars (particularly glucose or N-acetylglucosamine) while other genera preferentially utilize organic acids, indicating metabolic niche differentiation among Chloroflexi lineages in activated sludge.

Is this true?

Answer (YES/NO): NO